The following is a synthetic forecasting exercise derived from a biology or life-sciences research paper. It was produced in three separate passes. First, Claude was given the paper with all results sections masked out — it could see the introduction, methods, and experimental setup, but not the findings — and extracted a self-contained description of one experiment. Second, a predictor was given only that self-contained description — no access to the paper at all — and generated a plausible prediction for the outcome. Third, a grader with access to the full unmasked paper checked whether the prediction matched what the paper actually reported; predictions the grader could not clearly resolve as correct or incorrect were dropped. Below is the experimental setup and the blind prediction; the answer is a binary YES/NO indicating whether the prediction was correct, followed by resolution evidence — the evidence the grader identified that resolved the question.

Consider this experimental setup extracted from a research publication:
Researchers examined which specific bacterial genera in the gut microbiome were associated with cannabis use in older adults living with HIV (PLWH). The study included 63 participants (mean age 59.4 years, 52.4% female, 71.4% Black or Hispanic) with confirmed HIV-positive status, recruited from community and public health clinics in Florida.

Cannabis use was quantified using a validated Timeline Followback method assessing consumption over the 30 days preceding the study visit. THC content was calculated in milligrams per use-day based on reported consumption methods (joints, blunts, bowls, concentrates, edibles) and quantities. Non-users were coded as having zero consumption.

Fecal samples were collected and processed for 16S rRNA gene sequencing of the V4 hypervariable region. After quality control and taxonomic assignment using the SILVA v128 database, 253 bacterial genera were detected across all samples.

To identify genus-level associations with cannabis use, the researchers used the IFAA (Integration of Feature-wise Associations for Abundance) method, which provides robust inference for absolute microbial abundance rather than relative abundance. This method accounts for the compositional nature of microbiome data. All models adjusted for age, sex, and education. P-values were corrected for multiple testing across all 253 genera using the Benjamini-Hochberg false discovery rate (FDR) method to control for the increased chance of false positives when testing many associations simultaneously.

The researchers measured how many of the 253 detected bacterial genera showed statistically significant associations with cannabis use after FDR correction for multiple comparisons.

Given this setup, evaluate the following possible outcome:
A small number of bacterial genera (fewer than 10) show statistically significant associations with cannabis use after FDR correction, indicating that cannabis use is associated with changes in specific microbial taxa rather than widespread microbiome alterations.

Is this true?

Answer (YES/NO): YES